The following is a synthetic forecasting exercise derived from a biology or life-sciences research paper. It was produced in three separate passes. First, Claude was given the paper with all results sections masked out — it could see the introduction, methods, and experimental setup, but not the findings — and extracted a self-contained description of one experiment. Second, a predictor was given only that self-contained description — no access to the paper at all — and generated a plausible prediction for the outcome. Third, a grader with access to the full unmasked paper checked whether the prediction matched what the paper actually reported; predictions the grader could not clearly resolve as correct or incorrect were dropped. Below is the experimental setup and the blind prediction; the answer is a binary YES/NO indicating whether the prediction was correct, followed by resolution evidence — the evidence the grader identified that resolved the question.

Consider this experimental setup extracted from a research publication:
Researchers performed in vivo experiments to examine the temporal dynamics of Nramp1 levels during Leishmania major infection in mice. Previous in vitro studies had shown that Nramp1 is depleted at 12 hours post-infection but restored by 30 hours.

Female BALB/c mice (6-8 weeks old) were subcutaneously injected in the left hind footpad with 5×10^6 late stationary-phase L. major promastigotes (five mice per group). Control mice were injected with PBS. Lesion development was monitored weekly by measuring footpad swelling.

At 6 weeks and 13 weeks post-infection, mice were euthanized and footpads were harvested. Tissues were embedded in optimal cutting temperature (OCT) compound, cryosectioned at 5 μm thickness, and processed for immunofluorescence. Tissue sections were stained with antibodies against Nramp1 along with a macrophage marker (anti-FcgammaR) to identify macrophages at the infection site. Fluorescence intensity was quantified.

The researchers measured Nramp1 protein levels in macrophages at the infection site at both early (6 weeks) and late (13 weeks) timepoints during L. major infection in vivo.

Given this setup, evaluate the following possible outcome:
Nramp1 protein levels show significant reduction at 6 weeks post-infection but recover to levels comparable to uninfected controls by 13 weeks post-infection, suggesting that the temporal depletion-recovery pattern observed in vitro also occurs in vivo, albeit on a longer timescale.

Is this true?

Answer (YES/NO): NO